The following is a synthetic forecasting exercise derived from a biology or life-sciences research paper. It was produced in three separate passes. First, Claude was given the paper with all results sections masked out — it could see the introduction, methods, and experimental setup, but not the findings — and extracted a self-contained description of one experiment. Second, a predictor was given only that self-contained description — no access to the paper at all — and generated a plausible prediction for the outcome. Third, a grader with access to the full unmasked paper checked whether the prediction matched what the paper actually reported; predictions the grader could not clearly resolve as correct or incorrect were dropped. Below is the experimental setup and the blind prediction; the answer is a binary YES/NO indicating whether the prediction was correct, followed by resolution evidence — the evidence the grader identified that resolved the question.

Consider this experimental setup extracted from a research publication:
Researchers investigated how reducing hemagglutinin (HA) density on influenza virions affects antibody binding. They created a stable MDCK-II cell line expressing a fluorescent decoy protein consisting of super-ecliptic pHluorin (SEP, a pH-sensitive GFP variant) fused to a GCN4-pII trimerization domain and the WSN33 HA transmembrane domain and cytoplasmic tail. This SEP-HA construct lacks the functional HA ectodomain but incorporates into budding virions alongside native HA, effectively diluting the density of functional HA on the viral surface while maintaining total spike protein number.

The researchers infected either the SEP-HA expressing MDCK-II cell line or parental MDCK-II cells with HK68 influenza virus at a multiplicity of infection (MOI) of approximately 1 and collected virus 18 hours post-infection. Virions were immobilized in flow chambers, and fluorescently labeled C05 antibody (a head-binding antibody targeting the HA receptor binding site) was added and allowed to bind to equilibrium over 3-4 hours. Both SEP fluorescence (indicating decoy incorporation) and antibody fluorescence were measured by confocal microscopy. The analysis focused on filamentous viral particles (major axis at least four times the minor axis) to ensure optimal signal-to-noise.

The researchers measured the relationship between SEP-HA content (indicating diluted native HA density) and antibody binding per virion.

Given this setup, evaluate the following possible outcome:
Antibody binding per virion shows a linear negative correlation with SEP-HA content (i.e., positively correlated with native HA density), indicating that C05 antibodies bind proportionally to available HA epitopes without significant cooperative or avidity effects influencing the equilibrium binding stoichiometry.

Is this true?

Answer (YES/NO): NO